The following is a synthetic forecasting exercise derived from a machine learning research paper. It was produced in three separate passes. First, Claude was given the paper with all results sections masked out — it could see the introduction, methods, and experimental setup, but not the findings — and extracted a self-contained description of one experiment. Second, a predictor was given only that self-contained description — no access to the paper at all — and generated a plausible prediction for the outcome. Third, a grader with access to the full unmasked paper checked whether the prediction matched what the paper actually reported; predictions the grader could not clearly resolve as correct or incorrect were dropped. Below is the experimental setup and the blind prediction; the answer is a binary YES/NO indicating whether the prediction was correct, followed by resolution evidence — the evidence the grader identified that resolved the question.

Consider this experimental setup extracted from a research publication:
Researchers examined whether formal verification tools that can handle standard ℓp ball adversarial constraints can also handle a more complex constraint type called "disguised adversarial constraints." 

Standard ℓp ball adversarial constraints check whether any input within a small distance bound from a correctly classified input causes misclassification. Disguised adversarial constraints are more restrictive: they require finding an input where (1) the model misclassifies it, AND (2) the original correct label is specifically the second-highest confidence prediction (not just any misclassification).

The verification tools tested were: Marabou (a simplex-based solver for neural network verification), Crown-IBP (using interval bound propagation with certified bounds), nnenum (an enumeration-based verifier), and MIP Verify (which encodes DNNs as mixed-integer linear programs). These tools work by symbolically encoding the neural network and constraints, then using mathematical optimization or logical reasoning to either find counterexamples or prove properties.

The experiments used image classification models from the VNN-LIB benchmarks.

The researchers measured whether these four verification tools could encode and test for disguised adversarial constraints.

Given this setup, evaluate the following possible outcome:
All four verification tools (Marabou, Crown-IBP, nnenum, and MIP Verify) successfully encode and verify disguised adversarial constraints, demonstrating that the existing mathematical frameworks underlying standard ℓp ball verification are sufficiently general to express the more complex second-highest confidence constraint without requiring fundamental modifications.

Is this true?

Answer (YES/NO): YES